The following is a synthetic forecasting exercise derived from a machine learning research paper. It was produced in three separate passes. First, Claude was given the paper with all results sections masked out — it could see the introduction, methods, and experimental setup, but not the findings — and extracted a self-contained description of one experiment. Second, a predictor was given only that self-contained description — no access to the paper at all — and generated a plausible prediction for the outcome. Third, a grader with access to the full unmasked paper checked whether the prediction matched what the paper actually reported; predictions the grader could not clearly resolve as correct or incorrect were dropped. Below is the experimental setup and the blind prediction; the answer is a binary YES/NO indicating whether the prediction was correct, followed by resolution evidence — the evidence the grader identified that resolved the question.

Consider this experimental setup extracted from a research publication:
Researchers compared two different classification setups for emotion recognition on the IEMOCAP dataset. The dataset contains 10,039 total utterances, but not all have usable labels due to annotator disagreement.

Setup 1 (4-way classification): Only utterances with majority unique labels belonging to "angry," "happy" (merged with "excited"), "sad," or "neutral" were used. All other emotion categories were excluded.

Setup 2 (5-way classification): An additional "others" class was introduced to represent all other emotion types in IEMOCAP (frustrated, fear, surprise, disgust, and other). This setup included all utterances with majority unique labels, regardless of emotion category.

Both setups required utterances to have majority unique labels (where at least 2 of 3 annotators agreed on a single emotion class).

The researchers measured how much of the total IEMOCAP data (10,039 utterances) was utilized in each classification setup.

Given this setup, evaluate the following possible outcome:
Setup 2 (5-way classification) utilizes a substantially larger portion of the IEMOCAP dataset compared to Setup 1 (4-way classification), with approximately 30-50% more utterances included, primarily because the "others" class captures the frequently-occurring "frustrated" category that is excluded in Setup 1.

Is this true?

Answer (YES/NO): YES